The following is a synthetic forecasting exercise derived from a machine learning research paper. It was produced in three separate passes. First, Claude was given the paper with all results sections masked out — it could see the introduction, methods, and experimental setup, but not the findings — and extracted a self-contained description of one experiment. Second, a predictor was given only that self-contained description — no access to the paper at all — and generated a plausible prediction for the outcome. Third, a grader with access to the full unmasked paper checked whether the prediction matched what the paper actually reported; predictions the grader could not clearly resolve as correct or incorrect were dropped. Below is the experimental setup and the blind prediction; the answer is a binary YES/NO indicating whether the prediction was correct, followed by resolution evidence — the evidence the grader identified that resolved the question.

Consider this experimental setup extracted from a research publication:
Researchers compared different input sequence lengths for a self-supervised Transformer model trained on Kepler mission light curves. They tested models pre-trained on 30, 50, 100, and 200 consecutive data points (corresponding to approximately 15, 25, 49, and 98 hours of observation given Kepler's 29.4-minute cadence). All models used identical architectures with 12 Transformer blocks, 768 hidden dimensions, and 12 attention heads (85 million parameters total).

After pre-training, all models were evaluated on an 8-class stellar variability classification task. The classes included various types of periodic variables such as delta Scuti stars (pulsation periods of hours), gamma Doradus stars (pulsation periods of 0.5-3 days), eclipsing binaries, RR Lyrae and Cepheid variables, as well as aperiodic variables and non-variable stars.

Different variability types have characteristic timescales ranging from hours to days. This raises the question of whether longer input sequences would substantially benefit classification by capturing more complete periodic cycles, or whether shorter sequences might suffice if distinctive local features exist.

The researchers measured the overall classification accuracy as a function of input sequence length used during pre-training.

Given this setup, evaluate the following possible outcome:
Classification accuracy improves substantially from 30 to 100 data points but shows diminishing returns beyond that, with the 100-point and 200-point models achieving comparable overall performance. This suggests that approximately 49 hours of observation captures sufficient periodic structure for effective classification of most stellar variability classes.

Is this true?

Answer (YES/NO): NO